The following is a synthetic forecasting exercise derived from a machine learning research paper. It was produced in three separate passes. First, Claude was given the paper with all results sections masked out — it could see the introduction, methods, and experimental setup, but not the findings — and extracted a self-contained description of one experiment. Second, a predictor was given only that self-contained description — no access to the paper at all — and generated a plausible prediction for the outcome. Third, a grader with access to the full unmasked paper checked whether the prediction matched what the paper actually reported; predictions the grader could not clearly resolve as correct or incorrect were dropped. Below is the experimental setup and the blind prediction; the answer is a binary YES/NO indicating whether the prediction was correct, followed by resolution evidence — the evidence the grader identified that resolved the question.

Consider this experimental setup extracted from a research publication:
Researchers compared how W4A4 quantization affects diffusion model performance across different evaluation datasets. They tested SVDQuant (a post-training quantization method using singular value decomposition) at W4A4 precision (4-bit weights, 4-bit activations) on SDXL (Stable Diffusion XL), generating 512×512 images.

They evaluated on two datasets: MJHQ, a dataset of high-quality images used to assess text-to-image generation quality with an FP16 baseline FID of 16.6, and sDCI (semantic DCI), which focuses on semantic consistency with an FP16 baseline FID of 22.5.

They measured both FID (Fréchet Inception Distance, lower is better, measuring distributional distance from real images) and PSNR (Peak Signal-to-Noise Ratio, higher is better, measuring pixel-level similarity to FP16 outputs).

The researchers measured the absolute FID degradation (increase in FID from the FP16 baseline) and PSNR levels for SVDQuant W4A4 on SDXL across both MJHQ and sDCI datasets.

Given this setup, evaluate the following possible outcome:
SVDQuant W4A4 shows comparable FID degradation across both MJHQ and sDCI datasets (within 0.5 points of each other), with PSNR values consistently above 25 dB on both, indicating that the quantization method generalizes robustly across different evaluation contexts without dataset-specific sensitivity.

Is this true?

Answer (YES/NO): NO